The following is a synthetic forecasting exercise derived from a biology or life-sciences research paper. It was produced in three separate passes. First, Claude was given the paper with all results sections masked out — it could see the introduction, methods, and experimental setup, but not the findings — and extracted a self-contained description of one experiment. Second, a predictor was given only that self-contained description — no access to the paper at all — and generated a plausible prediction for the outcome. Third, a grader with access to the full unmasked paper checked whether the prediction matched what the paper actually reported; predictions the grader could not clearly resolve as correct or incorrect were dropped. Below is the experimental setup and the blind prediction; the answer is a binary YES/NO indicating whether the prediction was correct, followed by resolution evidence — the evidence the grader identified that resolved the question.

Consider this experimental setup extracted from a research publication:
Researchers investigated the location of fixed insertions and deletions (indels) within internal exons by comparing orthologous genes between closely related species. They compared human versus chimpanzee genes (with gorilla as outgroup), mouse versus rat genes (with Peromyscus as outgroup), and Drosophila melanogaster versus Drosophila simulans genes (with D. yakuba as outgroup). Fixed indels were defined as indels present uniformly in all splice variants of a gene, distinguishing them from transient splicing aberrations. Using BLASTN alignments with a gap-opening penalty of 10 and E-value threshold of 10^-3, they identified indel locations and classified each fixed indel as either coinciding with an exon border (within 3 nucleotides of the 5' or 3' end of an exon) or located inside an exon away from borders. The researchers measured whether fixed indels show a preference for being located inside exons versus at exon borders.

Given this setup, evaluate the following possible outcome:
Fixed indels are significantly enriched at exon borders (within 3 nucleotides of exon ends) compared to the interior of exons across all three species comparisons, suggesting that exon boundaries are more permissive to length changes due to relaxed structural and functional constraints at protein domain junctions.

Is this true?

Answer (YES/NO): NO